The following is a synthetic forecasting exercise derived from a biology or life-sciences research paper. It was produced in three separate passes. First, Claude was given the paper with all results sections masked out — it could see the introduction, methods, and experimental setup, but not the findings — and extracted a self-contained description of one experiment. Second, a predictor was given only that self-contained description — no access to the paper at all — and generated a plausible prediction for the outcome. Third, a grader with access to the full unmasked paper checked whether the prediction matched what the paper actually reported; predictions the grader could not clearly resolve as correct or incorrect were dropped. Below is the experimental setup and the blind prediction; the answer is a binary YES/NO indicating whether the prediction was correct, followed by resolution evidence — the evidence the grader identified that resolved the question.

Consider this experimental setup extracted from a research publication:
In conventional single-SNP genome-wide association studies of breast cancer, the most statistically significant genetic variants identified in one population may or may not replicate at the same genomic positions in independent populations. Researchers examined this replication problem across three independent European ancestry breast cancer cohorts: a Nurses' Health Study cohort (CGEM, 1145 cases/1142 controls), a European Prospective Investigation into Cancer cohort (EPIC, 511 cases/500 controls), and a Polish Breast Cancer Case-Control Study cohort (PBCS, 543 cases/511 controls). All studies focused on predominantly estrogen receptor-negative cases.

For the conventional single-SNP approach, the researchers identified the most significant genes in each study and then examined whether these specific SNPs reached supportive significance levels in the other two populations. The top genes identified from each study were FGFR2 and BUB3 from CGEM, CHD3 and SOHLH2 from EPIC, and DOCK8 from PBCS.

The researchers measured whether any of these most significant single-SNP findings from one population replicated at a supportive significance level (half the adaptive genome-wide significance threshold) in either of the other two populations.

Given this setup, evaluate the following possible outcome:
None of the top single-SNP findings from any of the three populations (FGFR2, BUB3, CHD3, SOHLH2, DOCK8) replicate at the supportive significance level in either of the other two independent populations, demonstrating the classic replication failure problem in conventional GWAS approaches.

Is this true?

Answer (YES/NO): YES